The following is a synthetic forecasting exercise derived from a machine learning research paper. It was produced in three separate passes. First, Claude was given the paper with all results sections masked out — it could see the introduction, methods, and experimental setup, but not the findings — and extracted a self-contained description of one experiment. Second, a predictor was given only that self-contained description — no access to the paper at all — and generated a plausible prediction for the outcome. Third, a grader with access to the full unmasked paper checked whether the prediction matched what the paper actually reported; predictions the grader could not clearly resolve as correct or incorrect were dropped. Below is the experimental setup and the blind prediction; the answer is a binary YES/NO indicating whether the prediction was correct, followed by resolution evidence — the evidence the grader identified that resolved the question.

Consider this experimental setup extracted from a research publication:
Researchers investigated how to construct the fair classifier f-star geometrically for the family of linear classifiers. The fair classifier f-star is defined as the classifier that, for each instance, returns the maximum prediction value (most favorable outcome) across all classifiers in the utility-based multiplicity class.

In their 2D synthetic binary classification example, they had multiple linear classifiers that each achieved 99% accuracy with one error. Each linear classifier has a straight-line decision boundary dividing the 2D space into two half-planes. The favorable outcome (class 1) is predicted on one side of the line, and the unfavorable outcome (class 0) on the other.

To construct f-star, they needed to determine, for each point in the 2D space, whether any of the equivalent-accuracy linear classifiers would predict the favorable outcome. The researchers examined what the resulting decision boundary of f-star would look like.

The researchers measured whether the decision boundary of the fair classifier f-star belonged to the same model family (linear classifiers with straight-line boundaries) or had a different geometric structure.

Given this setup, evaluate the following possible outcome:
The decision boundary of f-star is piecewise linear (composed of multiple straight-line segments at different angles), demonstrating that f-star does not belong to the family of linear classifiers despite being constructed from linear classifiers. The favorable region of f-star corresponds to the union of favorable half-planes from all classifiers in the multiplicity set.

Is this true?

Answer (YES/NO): YES